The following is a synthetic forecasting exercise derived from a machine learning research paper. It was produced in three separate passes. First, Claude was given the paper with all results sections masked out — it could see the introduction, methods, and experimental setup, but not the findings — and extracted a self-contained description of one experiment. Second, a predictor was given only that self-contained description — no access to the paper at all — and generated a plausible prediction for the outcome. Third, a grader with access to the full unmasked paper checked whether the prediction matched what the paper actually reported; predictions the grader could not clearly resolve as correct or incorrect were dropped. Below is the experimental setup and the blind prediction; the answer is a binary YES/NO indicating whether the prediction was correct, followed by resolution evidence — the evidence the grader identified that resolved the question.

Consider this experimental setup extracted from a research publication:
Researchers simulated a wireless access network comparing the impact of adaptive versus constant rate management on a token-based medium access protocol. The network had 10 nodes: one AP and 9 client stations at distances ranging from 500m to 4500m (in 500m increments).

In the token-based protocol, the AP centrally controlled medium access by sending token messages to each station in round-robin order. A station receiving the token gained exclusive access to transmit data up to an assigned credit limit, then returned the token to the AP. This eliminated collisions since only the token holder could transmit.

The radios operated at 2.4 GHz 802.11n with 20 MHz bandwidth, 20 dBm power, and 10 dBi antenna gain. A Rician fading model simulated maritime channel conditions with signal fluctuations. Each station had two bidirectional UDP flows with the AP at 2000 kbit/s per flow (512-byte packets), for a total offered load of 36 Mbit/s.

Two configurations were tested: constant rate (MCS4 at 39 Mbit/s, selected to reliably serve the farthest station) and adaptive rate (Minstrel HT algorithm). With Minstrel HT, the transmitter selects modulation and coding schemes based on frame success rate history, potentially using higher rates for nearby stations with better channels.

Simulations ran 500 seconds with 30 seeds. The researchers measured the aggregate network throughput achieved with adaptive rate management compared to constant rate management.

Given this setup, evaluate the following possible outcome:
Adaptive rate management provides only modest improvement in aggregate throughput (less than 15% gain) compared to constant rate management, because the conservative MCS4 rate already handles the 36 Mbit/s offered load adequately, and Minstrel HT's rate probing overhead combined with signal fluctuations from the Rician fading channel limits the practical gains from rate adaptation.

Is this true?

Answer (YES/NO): NO